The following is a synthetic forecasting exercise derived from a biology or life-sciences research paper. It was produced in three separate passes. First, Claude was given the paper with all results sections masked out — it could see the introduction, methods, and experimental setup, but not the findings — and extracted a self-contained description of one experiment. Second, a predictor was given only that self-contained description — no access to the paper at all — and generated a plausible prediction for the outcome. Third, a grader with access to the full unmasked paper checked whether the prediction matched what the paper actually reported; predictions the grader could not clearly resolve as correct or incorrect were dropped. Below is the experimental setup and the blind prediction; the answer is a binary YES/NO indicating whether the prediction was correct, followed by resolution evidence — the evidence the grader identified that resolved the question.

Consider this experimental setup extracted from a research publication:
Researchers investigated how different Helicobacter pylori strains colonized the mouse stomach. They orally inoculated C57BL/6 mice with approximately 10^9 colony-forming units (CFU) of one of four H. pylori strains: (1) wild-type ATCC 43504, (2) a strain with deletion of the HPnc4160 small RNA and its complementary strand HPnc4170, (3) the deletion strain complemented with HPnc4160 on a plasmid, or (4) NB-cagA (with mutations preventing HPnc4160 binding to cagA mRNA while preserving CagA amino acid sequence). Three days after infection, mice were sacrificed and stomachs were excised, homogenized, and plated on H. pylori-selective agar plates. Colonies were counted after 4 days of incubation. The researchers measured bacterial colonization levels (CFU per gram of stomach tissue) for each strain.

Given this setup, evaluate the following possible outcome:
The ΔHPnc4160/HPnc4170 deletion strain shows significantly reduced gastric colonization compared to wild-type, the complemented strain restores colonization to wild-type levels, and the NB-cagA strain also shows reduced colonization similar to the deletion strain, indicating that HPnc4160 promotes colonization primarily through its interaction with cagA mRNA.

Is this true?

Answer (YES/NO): NO